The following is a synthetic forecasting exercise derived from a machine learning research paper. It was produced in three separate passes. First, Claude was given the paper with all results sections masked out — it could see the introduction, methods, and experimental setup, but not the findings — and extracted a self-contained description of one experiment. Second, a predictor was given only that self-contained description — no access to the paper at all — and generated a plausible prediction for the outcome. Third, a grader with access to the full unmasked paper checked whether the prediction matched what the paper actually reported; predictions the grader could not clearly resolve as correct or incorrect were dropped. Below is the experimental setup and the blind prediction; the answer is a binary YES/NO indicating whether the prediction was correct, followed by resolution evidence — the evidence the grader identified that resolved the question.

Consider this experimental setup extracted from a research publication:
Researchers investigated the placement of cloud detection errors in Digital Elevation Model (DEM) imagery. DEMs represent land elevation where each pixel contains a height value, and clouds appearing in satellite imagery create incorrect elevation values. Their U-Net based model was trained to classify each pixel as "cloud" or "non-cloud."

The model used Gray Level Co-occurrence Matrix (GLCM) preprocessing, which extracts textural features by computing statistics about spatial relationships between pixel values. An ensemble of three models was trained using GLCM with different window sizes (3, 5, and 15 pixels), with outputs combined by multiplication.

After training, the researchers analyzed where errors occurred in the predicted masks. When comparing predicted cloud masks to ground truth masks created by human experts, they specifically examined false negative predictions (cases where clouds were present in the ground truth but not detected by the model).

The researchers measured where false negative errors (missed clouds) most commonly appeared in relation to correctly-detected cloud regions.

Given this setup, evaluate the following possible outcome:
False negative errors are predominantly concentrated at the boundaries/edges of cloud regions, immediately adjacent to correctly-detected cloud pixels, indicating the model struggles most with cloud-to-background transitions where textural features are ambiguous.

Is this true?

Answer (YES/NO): YES